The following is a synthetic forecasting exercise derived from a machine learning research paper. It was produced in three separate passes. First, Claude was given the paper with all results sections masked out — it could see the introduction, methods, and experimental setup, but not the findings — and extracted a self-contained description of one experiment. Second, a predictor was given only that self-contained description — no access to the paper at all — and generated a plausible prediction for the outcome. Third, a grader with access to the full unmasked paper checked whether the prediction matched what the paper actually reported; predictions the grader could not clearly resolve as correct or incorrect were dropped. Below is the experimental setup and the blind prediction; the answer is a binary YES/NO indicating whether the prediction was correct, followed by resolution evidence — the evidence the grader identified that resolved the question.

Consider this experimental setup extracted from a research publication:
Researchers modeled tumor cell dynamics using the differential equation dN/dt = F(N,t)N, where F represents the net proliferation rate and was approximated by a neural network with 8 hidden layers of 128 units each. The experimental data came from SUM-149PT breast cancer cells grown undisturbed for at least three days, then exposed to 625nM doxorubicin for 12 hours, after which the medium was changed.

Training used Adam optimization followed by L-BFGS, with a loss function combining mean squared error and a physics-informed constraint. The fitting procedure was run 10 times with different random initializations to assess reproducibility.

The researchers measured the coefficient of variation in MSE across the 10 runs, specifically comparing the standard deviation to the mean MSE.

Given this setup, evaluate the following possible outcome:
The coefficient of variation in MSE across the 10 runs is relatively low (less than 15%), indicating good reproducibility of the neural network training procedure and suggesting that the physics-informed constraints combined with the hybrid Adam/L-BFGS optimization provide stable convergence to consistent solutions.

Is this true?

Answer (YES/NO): NO